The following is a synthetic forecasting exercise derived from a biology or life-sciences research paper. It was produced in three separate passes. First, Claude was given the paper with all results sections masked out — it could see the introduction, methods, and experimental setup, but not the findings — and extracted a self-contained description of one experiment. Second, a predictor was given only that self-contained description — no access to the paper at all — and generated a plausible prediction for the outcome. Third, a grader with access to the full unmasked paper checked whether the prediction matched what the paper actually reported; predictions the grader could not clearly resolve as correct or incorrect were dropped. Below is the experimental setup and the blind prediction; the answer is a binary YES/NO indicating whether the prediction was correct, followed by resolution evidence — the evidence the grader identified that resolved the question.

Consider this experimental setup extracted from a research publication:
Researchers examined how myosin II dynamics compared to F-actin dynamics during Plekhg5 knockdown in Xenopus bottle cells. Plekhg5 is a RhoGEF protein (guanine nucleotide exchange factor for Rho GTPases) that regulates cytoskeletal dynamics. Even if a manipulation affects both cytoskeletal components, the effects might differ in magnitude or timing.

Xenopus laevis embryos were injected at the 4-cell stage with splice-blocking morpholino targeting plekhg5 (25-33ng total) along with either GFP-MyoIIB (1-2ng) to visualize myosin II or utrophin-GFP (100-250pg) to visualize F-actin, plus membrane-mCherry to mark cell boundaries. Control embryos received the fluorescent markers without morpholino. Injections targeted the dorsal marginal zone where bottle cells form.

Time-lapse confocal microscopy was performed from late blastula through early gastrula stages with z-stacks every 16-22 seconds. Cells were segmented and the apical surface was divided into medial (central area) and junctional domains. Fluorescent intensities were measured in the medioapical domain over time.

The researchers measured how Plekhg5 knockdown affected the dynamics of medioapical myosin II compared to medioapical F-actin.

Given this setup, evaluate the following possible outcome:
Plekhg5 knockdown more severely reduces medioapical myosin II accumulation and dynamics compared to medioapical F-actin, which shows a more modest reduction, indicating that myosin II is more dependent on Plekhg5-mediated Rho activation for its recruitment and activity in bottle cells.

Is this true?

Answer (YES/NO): YES